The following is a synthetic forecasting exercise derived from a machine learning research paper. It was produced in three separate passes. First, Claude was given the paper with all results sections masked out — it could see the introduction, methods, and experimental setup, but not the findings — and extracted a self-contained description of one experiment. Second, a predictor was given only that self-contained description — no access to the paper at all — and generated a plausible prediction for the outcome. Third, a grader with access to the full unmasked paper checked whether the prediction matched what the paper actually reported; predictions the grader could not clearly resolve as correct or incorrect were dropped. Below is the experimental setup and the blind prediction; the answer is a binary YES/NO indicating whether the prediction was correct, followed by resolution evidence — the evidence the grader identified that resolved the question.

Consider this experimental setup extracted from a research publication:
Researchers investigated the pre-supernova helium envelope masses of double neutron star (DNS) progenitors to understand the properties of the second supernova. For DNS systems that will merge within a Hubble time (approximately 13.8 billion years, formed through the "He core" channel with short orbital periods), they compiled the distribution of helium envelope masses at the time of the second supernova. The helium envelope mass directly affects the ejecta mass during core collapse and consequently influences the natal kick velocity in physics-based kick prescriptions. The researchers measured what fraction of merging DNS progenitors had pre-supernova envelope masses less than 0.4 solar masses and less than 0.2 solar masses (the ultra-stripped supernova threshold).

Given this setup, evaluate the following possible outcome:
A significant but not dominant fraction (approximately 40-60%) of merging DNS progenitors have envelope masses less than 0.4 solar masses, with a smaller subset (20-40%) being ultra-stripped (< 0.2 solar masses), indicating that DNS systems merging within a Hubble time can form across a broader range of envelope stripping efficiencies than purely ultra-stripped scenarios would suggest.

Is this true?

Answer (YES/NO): NO